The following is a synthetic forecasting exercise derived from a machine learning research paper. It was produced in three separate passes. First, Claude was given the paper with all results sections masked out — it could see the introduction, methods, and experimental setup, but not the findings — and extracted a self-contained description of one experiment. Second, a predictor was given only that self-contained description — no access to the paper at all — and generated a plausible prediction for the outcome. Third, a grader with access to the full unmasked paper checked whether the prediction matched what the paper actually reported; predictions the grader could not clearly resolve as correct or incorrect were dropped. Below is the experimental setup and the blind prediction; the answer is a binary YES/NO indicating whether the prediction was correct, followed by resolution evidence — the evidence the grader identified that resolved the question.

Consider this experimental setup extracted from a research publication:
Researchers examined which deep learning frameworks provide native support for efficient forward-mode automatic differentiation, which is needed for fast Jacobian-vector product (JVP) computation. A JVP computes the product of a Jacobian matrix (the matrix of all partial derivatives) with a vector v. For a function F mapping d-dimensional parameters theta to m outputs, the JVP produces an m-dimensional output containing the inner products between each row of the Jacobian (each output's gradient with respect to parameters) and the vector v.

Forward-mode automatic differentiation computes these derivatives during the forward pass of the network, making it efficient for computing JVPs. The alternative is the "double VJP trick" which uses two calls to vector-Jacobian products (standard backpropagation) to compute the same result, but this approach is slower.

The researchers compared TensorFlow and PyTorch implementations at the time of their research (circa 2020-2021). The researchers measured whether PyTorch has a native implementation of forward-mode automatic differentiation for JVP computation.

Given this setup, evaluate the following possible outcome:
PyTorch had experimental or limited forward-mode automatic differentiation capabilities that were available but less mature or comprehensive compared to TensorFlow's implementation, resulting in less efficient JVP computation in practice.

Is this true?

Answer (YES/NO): NO